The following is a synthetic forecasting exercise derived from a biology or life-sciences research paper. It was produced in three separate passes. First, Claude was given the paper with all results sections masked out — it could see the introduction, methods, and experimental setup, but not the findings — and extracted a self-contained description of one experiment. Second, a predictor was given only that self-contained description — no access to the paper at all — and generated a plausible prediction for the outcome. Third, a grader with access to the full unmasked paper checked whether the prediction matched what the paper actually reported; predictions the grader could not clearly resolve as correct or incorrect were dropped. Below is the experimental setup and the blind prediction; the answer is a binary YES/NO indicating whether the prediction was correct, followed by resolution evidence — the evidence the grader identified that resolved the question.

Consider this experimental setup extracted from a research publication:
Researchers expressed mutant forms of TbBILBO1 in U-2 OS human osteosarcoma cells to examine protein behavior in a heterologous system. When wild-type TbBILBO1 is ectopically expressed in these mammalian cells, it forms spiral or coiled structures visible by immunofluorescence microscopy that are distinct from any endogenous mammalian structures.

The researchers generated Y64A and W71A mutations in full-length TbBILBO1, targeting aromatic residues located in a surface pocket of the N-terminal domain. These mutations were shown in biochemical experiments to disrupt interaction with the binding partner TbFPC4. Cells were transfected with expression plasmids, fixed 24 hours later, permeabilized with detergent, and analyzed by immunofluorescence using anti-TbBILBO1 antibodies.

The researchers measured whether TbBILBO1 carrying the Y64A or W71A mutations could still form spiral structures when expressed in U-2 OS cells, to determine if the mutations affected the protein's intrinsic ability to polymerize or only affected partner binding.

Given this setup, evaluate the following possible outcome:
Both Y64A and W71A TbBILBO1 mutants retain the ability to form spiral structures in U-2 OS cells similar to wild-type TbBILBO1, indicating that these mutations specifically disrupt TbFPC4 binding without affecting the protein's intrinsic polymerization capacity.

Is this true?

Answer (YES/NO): YES